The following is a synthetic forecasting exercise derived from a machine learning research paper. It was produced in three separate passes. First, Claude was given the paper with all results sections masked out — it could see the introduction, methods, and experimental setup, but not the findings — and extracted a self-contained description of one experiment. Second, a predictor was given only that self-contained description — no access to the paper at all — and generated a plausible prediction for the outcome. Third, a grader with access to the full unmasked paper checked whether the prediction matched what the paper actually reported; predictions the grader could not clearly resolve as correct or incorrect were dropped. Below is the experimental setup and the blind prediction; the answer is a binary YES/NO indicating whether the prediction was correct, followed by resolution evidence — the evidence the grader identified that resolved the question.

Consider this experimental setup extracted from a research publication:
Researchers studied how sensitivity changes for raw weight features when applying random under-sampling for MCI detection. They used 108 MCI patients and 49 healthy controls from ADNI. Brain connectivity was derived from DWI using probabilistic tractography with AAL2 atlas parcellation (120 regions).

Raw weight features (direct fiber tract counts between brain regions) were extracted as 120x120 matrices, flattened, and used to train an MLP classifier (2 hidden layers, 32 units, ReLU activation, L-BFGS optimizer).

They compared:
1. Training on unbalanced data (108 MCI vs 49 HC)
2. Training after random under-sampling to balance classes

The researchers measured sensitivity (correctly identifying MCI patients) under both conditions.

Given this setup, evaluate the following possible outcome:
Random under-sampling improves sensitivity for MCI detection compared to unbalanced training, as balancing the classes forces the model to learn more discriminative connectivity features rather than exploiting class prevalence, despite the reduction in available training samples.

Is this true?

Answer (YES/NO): NO